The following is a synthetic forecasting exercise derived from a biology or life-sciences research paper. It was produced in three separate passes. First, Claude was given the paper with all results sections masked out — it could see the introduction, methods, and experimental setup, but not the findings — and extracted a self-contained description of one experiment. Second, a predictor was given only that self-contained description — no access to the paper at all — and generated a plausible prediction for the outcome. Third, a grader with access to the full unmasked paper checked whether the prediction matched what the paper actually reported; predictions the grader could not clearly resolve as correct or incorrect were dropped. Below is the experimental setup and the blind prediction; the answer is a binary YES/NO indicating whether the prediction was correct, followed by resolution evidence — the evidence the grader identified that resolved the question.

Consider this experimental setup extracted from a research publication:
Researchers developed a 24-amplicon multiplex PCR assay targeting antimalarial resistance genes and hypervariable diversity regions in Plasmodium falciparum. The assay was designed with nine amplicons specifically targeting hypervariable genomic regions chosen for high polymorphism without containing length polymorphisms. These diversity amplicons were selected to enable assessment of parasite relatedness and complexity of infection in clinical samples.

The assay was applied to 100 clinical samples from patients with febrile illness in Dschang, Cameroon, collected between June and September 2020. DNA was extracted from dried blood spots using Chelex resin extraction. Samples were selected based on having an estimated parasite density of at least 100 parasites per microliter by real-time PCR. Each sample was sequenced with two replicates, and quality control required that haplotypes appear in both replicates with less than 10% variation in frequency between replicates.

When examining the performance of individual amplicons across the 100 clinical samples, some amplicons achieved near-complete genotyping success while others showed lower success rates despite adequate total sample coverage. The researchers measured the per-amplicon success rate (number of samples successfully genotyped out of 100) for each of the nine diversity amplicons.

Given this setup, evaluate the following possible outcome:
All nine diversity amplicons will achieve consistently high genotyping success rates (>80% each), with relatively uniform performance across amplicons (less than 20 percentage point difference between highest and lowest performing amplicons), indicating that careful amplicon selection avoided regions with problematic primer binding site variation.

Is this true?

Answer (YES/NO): NO